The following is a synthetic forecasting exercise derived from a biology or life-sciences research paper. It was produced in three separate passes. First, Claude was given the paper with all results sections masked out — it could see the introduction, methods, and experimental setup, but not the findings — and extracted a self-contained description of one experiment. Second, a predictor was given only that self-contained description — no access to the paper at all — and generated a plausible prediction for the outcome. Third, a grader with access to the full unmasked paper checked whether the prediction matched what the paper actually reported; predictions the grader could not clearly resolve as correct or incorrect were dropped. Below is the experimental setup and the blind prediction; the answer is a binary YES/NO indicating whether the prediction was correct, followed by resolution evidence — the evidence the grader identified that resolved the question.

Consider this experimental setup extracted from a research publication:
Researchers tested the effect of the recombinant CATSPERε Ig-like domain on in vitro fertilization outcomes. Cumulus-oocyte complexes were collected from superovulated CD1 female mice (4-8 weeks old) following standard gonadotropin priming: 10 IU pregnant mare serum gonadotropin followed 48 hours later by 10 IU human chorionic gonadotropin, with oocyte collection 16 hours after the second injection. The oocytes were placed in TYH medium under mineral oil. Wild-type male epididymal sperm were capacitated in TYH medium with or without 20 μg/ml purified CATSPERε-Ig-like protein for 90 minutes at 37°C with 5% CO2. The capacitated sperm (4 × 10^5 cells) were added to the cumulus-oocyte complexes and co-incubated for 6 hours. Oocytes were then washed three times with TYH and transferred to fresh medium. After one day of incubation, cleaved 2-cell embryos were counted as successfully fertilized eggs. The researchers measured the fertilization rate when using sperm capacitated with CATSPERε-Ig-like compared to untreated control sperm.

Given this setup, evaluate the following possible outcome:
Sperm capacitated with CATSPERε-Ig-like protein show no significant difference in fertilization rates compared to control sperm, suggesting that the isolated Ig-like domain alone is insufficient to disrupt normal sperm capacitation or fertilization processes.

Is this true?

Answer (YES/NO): NO